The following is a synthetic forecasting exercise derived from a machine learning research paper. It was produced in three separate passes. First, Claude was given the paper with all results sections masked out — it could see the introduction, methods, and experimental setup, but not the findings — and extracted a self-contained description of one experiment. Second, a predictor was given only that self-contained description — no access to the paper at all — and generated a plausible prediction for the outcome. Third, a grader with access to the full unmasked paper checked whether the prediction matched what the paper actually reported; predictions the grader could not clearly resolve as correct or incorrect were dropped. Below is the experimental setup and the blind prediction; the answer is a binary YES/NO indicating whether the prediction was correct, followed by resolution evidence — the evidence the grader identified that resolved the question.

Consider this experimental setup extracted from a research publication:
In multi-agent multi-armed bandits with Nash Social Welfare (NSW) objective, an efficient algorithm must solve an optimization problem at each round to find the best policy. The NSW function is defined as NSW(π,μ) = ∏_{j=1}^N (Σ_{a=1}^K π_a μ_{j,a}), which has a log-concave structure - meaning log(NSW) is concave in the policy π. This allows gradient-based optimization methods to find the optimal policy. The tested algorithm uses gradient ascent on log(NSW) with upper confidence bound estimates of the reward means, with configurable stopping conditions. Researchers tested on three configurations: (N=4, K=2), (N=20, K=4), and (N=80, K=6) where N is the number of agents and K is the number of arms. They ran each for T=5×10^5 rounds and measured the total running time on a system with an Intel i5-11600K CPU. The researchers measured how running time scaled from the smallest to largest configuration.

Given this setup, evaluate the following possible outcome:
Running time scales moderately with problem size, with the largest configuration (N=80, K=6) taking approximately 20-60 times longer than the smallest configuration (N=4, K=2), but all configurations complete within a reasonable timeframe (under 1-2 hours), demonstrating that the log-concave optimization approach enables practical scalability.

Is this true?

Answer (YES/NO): NO